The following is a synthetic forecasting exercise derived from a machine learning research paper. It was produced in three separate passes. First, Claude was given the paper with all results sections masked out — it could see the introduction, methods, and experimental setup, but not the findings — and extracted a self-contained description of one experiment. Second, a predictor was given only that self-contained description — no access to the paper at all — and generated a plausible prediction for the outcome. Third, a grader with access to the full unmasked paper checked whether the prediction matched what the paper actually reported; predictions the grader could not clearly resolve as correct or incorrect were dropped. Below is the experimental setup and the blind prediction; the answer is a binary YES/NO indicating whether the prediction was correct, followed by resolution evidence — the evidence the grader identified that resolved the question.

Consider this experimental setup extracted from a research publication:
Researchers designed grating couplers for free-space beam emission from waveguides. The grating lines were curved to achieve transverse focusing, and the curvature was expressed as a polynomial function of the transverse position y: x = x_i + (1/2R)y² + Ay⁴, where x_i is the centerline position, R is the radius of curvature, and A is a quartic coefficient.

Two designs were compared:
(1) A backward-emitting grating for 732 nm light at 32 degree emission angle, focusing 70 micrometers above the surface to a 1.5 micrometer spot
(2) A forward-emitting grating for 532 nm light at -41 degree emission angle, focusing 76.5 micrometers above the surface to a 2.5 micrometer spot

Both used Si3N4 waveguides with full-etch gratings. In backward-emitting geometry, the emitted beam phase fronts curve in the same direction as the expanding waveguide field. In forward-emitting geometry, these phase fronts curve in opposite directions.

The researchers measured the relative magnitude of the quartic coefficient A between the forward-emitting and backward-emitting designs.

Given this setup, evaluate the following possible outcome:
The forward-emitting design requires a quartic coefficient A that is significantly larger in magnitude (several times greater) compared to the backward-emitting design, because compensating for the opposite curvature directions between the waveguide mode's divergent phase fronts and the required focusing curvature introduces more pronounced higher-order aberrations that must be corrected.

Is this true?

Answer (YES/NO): YES